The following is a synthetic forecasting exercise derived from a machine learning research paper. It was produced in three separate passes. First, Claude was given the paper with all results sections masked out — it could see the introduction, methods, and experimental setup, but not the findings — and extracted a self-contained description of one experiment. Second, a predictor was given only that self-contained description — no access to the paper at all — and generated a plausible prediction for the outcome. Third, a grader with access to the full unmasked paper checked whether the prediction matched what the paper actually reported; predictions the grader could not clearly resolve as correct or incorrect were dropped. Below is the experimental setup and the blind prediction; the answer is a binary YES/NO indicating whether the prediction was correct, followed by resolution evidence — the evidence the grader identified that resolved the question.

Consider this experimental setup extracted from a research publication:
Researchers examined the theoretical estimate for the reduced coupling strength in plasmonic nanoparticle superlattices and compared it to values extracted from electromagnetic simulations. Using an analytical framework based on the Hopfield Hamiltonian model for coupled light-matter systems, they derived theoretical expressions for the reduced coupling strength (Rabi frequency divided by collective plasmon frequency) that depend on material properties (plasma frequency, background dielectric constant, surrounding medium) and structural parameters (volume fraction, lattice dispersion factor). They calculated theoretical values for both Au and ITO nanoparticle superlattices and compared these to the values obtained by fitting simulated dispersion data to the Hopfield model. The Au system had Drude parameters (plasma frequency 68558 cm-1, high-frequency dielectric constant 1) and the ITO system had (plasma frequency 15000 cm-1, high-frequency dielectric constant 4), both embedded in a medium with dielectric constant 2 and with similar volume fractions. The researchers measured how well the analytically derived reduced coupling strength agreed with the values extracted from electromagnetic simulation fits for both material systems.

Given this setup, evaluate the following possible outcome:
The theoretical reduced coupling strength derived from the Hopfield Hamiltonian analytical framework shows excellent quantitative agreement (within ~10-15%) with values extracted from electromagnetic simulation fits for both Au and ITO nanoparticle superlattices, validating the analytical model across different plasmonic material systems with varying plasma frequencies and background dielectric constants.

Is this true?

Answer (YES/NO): YES